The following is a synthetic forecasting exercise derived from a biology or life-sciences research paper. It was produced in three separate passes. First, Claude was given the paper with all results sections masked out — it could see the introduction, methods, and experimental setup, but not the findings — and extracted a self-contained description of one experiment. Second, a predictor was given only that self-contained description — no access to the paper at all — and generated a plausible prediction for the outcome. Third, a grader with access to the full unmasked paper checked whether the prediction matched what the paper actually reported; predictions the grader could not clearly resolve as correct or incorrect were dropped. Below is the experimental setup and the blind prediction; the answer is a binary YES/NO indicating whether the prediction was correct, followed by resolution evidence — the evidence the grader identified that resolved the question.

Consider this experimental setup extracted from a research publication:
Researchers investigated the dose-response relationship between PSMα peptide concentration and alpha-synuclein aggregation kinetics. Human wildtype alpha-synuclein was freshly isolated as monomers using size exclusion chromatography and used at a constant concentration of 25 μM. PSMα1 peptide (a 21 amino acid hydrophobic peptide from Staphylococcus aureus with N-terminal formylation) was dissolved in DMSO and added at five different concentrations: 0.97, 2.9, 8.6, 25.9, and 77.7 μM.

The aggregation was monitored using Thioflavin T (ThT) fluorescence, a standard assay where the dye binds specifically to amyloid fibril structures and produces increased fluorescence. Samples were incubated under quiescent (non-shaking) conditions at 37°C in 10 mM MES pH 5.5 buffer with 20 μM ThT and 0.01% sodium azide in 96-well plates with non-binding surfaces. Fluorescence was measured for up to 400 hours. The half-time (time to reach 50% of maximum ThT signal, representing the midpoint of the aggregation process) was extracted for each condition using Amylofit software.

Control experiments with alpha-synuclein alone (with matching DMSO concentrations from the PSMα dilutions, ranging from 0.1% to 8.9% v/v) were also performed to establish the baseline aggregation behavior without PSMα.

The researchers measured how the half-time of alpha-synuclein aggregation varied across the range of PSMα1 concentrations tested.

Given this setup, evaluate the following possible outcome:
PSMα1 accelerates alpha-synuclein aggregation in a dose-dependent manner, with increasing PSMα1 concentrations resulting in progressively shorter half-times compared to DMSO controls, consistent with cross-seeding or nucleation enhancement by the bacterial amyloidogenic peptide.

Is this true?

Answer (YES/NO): NO